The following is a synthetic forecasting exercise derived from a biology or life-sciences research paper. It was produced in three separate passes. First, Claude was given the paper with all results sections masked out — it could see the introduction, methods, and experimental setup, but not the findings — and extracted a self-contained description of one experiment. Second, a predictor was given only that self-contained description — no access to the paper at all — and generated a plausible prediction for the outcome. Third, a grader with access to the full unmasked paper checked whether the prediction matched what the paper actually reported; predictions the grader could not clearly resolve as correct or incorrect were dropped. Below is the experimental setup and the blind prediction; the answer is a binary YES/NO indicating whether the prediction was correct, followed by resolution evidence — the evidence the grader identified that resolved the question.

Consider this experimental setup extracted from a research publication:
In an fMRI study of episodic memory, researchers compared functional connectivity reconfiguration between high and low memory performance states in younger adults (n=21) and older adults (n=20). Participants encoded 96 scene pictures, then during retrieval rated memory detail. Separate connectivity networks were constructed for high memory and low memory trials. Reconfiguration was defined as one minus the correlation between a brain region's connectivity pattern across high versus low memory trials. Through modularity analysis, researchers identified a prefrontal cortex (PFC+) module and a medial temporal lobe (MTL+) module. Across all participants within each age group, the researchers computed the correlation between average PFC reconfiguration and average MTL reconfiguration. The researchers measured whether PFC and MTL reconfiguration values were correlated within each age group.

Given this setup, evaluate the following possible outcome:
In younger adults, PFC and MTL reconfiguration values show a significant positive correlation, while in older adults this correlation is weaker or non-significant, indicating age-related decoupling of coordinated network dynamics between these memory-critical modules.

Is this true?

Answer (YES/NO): NO